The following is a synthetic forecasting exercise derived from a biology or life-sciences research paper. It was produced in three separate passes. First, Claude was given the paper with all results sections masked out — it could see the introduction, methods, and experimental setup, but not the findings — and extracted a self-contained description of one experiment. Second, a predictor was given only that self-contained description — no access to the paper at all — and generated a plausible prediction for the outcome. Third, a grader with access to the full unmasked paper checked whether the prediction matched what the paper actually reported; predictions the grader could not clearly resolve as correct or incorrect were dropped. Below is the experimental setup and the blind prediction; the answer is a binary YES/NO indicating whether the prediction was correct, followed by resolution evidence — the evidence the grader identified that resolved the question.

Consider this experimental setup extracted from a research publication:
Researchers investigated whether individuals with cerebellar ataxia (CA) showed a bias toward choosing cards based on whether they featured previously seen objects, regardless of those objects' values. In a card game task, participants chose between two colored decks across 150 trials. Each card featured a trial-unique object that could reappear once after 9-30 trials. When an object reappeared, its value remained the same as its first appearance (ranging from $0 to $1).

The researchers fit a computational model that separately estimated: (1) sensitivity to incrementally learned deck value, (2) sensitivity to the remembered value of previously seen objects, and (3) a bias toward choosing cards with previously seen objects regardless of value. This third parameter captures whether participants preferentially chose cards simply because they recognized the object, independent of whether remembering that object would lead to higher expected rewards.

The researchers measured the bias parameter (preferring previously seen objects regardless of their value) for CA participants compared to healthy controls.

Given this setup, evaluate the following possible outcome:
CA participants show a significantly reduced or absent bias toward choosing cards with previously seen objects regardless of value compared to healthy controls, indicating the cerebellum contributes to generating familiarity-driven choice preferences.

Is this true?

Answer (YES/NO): NO